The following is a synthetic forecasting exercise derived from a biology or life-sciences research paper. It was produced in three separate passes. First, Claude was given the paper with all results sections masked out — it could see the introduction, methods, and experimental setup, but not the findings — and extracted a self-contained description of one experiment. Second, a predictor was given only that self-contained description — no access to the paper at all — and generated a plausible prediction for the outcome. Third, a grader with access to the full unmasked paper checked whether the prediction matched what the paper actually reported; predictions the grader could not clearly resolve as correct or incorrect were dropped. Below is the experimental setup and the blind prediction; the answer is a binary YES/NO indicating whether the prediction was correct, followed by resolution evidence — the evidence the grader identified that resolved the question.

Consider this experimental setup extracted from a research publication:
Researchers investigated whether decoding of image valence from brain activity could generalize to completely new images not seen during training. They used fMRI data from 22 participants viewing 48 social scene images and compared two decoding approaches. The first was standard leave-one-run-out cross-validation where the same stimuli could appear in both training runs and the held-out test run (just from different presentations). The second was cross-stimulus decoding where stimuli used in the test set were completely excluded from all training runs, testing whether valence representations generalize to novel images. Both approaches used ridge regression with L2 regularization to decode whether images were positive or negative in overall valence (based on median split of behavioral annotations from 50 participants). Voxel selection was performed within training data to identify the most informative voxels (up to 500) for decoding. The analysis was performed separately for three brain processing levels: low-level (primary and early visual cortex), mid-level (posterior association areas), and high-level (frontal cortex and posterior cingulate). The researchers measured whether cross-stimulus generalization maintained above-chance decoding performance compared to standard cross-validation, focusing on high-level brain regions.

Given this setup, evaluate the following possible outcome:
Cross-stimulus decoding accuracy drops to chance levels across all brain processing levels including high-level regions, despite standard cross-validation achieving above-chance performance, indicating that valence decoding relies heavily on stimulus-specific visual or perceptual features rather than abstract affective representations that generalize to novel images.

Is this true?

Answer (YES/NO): NO